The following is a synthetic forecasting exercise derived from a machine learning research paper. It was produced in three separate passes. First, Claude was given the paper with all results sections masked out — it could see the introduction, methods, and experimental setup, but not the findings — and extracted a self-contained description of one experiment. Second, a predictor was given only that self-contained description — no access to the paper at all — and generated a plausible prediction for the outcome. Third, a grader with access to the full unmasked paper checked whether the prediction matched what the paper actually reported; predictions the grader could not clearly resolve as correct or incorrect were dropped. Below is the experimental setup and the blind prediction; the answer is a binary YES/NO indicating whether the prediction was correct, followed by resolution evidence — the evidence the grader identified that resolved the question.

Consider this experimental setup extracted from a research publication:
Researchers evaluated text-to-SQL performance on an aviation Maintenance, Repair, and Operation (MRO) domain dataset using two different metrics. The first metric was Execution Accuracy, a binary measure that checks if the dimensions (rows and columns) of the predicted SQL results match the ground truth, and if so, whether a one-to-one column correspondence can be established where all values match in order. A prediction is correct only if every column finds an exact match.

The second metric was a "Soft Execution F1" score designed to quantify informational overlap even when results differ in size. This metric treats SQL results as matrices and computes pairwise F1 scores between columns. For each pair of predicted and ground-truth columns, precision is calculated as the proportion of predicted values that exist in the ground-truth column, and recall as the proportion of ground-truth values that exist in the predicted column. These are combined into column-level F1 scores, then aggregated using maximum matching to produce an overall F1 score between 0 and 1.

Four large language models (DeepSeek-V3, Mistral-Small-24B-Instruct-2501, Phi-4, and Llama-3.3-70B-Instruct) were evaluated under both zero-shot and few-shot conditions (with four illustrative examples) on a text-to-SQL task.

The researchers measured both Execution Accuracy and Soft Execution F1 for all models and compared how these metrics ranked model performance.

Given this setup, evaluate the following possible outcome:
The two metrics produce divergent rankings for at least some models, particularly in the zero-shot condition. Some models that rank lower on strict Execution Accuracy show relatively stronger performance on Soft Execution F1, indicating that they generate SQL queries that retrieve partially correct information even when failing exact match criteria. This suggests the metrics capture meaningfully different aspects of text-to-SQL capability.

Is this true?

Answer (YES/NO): NO